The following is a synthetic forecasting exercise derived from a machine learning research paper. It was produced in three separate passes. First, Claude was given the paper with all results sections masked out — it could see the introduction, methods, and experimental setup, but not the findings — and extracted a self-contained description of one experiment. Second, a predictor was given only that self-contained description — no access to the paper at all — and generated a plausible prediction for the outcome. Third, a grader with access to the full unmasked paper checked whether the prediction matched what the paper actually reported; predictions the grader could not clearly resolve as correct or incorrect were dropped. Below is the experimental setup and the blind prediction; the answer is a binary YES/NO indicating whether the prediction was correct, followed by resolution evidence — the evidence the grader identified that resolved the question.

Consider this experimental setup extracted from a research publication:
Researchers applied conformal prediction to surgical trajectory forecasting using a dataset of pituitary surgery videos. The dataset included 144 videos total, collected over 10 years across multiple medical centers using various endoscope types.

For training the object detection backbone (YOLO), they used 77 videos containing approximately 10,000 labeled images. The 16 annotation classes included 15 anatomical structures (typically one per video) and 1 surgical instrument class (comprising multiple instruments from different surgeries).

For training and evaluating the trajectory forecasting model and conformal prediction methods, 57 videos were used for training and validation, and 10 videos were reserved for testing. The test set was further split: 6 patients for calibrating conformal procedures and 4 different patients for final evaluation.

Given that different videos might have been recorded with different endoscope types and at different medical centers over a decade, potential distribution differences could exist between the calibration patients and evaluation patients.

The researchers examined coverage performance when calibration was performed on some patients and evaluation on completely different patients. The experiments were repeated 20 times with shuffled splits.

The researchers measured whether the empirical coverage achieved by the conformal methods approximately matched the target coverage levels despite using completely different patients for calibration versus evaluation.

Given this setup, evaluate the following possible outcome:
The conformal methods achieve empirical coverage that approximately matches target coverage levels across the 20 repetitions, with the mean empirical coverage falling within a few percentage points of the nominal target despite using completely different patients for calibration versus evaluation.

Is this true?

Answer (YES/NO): YES